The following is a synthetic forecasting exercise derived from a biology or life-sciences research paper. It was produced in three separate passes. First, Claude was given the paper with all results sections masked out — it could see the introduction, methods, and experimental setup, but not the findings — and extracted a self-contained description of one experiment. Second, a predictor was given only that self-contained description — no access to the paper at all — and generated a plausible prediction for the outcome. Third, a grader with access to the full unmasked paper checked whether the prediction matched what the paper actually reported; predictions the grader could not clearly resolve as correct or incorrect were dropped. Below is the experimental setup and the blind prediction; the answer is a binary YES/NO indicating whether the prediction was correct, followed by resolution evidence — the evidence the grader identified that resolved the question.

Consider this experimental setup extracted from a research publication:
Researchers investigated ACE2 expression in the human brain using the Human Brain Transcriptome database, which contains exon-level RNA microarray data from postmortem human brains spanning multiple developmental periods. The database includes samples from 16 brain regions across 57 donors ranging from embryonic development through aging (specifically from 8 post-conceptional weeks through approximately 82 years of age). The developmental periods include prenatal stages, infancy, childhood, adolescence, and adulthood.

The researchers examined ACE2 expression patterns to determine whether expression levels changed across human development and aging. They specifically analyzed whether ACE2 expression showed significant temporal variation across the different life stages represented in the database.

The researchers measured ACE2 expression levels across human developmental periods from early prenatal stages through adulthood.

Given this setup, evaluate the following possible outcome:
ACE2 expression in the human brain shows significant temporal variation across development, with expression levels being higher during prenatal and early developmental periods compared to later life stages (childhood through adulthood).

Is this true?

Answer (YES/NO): NO